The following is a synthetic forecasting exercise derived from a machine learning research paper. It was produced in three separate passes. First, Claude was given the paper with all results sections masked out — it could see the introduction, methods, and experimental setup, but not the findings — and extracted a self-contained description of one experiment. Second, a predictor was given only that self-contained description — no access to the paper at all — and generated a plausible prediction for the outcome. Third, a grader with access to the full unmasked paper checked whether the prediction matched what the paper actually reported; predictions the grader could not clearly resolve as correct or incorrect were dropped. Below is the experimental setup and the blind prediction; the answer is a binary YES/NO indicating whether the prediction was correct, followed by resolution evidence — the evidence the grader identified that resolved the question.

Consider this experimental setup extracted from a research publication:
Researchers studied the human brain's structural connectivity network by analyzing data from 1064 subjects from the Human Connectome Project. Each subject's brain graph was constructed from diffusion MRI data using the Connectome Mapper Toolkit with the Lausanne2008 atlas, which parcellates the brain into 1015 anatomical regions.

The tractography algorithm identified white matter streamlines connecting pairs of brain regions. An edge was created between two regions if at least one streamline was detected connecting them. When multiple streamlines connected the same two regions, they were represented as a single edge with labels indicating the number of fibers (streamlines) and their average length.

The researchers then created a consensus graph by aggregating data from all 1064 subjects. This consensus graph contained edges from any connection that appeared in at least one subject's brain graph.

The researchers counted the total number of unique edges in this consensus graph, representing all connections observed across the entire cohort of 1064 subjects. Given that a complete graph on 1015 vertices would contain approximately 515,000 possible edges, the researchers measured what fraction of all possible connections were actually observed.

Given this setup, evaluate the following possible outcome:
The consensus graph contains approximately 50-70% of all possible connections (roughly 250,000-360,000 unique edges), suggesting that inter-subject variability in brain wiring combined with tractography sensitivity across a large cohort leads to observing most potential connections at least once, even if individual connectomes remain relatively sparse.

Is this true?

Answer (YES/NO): NO